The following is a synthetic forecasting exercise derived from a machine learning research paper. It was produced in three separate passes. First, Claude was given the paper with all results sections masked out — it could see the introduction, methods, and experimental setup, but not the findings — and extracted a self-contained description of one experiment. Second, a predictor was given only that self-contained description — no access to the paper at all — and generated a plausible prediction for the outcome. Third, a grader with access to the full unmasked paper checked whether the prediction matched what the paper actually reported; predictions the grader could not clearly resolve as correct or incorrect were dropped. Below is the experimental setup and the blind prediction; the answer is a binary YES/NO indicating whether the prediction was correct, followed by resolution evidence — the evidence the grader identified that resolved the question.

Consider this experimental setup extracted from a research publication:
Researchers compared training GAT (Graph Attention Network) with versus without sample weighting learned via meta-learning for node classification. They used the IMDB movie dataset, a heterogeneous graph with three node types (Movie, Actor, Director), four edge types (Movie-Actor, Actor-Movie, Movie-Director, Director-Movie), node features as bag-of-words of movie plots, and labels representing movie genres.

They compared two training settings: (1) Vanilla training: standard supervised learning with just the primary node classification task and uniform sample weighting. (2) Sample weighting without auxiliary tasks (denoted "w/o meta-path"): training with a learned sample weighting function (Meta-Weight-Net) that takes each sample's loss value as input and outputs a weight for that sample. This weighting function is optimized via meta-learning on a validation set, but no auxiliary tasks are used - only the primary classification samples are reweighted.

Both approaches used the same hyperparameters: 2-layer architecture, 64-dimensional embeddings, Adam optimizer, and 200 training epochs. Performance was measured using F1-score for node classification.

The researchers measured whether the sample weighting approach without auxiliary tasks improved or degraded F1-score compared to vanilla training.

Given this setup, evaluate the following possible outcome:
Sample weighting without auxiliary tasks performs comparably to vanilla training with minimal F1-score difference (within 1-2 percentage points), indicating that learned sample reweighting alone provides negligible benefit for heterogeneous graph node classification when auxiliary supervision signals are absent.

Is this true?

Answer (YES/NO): NO